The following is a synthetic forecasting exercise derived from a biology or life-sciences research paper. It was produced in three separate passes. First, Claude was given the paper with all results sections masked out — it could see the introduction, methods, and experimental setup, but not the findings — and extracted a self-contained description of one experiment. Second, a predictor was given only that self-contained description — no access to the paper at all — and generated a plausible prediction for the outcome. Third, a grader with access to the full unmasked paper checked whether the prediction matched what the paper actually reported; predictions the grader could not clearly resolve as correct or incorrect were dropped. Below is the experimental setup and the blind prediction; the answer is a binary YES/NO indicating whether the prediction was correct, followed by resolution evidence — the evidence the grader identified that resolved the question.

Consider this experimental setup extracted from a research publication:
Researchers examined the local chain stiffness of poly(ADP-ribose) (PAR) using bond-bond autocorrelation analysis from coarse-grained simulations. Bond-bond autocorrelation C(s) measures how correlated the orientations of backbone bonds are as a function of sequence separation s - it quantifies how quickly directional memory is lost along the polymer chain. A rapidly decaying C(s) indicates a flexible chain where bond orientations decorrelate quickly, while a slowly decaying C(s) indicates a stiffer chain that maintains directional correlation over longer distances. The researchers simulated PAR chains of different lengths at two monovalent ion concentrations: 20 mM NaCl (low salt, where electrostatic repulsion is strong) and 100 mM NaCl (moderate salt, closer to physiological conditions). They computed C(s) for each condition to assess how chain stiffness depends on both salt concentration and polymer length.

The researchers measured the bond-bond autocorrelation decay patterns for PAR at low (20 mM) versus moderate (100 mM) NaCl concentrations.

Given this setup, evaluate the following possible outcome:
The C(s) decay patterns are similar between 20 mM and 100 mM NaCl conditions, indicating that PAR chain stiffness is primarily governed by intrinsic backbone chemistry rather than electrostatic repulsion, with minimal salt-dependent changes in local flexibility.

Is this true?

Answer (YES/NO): NO